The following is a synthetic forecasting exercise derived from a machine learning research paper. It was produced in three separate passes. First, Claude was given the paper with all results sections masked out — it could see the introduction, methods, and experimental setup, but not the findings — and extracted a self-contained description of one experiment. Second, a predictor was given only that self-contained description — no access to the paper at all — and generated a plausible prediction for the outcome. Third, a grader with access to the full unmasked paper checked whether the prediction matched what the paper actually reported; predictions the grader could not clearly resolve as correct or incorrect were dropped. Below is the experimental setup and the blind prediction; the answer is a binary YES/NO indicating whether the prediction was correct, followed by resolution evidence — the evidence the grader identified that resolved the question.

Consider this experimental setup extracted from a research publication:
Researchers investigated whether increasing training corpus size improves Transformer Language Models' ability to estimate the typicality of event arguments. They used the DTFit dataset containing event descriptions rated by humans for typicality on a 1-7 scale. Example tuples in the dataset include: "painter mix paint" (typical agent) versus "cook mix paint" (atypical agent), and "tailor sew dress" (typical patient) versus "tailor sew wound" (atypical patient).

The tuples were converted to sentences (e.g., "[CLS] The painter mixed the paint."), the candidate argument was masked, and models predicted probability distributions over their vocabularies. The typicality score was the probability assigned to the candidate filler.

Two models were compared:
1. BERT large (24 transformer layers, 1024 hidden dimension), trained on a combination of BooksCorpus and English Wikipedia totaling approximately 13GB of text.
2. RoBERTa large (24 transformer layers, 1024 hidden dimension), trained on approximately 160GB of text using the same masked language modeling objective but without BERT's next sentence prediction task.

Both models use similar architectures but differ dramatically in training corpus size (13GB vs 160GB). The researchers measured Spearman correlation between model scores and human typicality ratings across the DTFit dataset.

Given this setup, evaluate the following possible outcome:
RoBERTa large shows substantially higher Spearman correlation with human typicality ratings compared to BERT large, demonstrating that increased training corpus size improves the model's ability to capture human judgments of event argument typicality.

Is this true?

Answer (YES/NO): NO